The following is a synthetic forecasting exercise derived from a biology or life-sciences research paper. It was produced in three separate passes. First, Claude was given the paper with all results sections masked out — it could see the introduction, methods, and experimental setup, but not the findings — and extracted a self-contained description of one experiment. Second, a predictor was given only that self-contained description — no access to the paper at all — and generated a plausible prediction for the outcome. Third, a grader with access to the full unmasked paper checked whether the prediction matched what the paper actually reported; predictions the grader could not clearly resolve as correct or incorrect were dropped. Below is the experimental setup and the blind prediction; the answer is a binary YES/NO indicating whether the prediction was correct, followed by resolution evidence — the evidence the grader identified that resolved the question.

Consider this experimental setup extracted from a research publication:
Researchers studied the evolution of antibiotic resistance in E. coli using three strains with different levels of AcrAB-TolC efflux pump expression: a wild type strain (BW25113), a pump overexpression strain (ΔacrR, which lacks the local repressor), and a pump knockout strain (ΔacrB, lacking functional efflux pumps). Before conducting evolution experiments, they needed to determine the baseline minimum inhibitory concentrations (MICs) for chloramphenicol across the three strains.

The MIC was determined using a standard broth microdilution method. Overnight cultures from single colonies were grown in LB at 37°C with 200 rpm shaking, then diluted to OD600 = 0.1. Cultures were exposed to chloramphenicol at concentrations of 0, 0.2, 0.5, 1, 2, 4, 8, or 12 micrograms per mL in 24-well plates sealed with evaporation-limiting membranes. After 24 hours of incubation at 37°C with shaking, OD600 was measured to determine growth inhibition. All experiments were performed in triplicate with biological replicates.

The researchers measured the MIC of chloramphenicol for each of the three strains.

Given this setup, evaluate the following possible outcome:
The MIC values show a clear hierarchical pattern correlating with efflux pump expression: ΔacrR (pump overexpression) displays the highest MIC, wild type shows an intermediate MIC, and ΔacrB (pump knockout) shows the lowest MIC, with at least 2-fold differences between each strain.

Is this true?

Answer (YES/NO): NO